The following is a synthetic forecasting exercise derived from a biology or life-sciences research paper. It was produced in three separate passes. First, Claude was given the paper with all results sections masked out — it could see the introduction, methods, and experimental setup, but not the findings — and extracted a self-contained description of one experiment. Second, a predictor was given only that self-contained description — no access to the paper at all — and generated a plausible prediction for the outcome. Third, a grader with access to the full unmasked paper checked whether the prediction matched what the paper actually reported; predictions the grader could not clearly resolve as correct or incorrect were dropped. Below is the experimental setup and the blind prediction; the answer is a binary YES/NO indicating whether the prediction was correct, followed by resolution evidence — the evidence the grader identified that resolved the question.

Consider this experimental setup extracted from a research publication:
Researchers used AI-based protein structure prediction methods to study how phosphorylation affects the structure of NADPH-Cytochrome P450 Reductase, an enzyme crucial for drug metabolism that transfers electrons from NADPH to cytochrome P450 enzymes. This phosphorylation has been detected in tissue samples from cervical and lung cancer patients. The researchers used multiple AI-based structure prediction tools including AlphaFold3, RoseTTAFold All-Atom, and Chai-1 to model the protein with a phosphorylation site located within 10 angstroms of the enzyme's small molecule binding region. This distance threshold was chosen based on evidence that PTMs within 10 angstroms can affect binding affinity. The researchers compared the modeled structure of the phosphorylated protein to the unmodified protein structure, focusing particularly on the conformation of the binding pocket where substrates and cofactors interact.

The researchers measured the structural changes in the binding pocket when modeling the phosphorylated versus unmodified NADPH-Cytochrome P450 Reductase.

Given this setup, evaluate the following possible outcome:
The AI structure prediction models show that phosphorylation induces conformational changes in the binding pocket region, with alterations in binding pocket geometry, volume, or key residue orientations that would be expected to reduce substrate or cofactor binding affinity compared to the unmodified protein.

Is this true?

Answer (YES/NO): YES